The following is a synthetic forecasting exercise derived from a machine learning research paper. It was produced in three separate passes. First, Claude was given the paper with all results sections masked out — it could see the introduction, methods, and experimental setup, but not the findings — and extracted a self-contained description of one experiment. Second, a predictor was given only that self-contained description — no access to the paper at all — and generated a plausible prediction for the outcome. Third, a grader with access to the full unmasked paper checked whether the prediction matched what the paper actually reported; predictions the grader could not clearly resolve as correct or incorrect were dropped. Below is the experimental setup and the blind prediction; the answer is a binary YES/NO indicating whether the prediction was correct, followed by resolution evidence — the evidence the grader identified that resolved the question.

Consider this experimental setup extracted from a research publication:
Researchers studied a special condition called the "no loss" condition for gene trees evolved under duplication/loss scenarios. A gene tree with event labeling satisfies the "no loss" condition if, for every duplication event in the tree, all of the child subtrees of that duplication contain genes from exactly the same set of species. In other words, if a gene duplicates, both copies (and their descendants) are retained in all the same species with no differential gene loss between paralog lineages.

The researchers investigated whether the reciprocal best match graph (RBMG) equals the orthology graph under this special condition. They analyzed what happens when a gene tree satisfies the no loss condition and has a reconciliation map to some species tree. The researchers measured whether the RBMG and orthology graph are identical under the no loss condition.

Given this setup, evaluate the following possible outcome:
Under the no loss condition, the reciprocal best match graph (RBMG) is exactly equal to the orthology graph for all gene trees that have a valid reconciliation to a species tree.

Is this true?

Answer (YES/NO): YES